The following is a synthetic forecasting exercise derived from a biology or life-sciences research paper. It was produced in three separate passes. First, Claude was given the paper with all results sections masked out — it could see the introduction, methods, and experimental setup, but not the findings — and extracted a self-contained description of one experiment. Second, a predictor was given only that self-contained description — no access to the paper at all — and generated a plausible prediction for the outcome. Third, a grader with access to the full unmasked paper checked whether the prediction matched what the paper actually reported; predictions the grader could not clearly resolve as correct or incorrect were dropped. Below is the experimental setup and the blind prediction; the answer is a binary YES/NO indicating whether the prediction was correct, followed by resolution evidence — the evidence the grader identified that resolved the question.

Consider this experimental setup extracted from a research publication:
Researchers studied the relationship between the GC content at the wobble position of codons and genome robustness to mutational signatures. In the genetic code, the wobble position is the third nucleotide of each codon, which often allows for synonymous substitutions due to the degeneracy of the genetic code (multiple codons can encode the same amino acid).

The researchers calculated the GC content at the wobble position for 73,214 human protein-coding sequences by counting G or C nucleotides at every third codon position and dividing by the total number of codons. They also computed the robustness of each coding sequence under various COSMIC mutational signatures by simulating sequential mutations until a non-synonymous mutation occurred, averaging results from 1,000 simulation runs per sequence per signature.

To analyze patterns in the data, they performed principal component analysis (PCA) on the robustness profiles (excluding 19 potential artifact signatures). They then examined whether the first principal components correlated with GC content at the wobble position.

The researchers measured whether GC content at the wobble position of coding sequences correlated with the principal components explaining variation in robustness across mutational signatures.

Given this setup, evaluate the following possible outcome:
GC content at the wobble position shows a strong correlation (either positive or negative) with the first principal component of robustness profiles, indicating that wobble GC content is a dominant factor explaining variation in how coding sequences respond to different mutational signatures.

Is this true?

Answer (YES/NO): YES